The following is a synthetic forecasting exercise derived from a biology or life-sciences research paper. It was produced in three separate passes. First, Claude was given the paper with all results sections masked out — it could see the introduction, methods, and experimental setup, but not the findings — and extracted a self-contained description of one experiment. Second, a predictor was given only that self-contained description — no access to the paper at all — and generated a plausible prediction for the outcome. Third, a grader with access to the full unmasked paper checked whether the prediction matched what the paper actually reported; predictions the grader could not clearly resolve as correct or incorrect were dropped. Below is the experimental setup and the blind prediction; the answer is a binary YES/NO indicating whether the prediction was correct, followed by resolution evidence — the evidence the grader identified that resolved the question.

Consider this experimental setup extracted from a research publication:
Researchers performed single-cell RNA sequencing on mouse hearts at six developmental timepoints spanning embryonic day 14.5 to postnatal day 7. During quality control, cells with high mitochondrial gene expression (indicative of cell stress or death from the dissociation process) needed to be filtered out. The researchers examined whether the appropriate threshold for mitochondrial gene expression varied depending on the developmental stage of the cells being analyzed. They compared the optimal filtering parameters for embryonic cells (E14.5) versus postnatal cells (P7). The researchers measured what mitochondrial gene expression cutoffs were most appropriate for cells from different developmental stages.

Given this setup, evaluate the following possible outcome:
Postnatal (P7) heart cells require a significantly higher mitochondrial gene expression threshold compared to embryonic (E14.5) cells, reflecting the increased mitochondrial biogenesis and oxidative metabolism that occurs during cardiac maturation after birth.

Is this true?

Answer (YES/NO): YES